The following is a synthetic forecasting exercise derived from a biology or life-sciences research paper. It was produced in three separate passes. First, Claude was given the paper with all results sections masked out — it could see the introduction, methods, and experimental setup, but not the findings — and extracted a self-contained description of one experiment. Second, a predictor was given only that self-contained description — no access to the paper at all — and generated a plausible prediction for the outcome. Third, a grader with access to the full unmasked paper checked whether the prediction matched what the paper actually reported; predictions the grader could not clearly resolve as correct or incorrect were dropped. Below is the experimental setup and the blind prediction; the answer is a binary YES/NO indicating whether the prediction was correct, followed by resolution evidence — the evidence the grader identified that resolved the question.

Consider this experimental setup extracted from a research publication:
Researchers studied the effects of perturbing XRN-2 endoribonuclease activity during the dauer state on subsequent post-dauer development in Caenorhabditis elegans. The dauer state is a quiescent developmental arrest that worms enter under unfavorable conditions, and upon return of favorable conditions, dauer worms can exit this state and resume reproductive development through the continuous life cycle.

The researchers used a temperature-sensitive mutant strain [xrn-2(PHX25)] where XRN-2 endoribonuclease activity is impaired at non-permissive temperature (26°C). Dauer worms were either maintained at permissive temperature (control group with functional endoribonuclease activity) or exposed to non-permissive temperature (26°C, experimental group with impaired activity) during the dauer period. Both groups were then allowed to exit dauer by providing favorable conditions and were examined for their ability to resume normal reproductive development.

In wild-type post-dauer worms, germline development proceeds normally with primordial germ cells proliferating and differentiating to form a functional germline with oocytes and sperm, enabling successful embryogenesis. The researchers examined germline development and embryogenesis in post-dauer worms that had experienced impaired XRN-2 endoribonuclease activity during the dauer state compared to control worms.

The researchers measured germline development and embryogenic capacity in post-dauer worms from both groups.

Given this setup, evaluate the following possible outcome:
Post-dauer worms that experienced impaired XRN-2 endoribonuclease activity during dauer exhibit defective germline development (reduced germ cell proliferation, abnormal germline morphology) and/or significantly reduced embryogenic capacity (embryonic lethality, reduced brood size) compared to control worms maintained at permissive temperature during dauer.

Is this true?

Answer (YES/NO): YES